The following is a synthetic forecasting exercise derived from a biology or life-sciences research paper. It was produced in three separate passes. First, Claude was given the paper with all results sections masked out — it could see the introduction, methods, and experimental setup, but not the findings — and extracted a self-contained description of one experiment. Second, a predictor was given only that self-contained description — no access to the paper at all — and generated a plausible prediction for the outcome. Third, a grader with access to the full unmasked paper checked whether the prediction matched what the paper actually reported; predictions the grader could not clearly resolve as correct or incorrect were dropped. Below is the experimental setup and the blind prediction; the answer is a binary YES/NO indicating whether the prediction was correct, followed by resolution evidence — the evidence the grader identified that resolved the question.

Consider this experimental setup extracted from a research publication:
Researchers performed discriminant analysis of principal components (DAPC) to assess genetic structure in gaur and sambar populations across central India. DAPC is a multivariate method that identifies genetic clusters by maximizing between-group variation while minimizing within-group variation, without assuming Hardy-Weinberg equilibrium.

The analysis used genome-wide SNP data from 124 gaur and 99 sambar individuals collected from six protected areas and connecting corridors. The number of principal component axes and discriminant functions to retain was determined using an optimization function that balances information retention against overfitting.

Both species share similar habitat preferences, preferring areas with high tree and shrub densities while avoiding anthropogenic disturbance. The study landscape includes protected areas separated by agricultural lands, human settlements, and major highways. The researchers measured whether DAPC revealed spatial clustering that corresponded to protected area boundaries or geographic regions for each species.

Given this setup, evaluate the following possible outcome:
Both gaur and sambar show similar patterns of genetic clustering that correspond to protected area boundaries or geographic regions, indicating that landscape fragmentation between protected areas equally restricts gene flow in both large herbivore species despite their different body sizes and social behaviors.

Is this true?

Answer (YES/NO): NO